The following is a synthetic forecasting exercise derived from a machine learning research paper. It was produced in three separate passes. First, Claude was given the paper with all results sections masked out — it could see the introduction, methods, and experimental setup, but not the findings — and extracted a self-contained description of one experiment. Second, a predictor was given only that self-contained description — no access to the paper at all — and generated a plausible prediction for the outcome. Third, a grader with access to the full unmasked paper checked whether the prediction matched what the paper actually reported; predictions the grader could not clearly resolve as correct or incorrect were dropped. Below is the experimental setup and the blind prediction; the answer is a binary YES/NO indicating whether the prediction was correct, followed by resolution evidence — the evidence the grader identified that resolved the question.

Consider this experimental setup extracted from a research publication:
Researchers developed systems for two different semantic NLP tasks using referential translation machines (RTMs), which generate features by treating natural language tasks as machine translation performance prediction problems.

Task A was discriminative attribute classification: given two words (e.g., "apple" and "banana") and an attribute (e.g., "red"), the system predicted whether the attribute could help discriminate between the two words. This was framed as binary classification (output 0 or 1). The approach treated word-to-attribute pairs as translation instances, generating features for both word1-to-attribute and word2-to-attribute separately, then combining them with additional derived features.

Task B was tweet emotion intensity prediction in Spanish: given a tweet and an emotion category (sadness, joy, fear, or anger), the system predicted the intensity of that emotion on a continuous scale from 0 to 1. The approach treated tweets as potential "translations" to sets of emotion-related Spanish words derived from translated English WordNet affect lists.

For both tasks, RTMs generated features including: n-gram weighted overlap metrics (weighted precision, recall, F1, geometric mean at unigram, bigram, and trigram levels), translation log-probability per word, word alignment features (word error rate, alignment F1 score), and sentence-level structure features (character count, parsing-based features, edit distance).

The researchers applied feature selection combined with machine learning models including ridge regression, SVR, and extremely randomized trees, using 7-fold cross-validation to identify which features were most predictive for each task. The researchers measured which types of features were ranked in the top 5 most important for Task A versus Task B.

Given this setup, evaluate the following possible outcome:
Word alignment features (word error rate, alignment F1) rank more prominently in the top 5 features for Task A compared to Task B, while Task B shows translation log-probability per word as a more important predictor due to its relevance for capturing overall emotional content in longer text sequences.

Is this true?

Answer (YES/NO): NO